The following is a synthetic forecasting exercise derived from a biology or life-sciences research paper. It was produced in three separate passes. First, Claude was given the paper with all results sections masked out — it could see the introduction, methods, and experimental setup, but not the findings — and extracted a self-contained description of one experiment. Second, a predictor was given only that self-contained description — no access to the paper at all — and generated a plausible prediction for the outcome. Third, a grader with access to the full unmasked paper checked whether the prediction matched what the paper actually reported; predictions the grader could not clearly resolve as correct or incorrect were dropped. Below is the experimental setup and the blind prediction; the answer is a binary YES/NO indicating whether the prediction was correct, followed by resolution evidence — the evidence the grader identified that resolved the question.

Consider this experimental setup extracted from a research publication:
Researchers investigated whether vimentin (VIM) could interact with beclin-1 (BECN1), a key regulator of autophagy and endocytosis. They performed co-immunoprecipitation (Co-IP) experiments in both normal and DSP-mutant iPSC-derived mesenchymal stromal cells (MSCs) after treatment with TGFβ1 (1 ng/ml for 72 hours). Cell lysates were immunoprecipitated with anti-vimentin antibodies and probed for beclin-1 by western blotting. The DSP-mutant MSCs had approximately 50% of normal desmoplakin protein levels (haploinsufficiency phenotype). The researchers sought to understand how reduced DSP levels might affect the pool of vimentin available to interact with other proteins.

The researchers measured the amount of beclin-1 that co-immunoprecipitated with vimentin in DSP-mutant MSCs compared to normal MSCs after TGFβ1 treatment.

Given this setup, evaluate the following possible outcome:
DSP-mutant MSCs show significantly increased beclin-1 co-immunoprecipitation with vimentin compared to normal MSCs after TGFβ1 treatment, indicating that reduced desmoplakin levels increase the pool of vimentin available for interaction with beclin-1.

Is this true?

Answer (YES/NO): YES